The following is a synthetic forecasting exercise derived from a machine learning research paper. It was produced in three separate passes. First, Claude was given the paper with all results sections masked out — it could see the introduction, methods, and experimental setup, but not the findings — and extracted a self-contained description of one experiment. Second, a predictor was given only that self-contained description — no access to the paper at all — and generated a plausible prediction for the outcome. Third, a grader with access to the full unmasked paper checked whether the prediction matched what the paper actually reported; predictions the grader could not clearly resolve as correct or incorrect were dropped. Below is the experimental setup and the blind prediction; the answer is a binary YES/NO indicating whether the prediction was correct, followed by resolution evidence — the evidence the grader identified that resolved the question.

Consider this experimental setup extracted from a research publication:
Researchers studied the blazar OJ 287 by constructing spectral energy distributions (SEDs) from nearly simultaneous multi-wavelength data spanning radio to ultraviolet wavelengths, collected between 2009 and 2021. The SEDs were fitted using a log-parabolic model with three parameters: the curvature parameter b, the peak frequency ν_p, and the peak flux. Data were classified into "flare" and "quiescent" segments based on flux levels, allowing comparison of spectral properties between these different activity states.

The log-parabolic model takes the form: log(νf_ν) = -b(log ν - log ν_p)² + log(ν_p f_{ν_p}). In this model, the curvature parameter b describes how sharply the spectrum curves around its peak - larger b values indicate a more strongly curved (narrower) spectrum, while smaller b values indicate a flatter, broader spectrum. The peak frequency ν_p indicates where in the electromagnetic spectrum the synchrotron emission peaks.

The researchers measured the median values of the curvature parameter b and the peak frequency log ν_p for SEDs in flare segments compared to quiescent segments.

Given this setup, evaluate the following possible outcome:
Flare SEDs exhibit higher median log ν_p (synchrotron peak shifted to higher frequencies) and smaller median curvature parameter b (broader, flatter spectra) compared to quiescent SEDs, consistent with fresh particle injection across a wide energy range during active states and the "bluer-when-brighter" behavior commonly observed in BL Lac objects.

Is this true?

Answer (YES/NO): NO